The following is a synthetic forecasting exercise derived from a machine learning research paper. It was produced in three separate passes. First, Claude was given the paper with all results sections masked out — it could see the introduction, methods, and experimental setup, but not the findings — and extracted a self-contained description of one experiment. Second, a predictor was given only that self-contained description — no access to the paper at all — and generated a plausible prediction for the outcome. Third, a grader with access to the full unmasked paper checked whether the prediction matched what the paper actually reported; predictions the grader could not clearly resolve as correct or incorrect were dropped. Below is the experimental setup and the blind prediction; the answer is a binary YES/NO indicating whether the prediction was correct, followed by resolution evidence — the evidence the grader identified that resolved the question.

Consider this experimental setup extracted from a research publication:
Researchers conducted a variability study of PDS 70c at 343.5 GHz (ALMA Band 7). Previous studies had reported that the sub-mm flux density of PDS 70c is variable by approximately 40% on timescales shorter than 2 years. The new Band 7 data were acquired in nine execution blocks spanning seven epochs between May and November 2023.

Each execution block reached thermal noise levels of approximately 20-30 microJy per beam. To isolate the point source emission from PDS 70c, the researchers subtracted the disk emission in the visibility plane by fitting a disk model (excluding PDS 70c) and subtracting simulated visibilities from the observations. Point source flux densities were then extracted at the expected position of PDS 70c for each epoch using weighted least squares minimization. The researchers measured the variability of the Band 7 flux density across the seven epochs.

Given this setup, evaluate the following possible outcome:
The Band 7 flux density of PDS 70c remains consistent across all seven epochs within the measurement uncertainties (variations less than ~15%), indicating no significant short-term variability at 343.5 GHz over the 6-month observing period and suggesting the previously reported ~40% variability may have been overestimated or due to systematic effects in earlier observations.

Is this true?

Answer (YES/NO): YES